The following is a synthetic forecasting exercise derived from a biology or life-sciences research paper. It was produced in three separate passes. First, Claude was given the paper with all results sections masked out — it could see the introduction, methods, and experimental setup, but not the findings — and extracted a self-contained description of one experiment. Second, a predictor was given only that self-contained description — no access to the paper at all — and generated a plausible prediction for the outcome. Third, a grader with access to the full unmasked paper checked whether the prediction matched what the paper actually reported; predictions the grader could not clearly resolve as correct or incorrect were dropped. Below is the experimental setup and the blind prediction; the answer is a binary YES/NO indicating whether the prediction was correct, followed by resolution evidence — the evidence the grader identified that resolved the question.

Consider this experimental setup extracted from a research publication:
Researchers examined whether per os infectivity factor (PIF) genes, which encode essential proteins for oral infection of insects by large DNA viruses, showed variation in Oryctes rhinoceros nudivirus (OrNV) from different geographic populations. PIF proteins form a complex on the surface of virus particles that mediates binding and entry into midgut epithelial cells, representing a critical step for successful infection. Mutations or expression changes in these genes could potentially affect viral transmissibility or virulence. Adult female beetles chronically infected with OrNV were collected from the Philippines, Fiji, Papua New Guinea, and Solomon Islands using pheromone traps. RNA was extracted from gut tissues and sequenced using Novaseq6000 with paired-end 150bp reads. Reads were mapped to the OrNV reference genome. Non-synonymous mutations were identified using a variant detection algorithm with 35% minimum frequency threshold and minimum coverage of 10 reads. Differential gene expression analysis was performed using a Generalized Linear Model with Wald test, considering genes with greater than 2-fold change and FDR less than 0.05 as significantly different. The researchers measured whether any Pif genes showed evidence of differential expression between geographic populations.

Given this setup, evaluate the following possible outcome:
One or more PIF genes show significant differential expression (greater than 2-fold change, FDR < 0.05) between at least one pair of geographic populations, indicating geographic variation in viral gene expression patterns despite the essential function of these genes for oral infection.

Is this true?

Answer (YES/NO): YES